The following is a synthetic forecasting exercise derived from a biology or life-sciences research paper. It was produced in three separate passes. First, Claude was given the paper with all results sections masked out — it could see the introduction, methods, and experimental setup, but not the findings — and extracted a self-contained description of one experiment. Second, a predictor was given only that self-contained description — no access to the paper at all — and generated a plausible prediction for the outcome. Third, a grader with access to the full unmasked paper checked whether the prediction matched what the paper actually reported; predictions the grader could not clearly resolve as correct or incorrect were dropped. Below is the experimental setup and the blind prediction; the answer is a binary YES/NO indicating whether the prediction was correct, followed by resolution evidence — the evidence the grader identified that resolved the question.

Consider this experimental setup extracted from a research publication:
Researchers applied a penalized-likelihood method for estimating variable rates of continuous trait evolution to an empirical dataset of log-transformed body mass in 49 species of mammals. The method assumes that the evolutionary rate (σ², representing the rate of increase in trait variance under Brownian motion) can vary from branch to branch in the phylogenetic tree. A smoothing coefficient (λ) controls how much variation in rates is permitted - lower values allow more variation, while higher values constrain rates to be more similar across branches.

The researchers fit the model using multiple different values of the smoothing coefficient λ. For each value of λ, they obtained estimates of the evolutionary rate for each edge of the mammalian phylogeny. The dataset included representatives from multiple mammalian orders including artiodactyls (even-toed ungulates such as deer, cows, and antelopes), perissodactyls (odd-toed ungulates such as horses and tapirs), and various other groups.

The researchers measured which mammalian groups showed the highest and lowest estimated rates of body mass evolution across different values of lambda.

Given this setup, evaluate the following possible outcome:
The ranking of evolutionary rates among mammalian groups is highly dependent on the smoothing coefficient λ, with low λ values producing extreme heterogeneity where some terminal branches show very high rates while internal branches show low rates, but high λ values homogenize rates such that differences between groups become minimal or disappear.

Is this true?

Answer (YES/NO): NO